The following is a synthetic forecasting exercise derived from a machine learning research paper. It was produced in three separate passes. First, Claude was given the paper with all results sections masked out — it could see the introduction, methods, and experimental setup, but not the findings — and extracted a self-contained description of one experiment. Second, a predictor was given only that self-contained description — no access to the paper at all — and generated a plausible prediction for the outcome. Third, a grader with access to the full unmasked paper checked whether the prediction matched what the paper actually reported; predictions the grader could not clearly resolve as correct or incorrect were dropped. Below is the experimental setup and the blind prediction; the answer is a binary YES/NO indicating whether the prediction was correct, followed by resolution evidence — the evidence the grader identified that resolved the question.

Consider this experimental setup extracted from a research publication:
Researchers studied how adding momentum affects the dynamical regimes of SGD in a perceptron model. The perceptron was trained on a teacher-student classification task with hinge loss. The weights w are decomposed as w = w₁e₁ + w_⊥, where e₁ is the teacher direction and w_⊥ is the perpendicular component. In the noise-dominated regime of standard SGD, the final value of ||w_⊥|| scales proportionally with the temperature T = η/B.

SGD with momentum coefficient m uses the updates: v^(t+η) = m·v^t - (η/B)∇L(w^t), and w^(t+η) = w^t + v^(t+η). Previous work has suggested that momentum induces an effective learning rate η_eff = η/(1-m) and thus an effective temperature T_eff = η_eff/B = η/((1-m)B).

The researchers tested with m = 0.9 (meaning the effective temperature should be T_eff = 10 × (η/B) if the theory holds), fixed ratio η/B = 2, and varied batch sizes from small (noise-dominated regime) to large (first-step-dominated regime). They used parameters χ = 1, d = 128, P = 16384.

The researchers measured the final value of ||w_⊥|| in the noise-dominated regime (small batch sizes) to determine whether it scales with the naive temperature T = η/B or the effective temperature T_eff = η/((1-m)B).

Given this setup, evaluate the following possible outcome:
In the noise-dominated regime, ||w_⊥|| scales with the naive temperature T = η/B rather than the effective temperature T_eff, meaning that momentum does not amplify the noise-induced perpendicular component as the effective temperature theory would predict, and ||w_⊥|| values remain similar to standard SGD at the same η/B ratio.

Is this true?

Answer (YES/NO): NO